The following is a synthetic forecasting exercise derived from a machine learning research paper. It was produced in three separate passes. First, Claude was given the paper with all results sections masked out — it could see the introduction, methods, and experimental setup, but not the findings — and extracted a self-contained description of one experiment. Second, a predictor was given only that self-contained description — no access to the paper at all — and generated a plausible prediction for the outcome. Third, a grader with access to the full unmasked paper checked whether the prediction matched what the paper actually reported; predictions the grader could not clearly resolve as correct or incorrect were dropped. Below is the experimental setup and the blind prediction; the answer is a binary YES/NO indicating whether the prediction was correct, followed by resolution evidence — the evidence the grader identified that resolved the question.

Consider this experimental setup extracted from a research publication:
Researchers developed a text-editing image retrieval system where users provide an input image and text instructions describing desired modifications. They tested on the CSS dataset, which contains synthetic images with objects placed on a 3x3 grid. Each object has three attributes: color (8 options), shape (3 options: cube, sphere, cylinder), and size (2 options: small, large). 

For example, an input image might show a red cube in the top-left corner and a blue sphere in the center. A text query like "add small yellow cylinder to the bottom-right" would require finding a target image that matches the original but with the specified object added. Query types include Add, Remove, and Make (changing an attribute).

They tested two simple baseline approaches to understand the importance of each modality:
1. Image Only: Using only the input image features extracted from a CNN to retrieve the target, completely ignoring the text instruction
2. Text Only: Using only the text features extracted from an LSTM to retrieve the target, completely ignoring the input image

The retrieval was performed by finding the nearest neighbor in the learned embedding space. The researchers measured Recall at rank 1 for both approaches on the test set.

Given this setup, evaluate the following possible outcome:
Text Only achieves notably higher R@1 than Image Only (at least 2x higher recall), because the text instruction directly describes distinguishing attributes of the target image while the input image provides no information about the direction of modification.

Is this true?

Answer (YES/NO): NO